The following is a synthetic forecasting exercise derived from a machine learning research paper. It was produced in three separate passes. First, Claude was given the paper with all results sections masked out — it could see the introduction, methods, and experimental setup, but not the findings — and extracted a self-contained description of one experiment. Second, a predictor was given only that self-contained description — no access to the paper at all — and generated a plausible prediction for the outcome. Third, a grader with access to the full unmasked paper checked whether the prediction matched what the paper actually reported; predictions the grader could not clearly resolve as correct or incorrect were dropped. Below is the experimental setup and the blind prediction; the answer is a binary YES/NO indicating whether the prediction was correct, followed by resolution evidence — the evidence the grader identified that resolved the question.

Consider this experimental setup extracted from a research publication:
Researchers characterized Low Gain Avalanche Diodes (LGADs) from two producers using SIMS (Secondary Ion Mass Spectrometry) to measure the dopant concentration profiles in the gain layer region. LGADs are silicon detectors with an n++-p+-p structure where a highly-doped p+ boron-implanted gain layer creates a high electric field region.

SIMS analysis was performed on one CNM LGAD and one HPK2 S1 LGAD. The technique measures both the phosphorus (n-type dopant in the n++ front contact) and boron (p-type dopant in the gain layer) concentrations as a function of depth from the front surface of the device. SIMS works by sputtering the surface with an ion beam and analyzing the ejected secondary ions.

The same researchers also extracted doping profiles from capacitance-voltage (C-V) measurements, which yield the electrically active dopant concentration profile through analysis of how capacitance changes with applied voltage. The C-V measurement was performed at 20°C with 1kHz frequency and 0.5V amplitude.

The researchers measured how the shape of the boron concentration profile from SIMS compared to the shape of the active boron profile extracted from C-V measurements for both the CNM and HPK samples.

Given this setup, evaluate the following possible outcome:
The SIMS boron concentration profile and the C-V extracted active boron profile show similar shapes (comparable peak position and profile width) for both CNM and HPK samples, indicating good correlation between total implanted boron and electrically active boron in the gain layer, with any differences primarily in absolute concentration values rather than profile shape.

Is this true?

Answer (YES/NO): YES